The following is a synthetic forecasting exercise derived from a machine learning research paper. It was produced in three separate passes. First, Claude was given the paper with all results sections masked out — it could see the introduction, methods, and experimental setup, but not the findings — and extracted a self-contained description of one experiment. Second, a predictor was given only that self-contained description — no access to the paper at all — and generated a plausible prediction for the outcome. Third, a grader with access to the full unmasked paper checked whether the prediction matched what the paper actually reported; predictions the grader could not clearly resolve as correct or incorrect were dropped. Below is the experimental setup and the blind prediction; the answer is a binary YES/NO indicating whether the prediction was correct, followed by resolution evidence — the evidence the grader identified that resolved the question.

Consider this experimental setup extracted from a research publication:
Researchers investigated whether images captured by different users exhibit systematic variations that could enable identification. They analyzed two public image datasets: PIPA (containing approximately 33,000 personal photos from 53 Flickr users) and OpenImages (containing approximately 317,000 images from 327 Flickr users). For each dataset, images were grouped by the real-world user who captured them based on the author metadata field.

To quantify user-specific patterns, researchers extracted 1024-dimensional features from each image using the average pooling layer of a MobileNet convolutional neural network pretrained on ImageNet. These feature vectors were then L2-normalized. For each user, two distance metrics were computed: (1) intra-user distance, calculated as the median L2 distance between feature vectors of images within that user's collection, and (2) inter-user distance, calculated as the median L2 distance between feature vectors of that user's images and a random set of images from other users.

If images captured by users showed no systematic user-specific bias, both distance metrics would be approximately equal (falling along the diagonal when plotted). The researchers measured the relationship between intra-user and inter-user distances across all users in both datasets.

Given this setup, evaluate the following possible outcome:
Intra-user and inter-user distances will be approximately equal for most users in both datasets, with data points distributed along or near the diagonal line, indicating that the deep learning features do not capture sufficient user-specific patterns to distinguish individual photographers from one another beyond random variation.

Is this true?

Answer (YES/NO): NO